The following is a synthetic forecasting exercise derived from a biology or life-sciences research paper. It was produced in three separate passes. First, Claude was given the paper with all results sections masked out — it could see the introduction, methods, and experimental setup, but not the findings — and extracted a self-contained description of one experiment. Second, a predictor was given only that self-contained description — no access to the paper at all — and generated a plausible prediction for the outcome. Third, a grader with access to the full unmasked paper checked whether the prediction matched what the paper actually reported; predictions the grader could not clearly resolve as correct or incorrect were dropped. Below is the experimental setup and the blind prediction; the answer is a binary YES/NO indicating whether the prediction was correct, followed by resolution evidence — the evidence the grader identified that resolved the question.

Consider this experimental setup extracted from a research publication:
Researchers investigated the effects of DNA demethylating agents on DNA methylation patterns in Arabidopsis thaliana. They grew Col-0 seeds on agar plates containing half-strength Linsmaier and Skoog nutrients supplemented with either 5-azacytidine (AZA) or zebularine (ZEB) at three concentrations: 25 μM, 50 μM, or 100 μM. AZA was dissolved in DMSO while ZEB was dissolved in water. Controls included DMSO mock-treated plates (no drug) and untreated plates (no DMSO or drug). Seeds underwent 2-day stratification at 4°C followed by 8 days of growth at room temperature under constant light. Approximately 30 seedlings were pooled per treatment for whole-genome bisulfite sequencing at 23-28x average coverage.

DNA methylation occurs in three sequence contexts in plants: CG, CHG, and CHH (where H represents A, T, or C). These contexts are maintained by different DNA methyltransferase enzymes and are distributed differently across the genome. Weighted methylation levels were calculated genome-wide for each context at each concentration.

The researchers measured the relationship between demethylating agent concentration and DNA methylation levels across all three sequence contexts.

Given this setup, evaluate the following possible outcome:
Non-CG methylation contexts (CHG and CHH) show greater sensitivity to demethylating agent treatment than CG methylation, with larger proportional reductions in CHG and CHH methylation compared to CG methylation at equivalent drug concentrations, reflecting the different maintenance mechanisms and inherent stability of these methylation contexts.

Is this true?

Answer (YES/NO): NO